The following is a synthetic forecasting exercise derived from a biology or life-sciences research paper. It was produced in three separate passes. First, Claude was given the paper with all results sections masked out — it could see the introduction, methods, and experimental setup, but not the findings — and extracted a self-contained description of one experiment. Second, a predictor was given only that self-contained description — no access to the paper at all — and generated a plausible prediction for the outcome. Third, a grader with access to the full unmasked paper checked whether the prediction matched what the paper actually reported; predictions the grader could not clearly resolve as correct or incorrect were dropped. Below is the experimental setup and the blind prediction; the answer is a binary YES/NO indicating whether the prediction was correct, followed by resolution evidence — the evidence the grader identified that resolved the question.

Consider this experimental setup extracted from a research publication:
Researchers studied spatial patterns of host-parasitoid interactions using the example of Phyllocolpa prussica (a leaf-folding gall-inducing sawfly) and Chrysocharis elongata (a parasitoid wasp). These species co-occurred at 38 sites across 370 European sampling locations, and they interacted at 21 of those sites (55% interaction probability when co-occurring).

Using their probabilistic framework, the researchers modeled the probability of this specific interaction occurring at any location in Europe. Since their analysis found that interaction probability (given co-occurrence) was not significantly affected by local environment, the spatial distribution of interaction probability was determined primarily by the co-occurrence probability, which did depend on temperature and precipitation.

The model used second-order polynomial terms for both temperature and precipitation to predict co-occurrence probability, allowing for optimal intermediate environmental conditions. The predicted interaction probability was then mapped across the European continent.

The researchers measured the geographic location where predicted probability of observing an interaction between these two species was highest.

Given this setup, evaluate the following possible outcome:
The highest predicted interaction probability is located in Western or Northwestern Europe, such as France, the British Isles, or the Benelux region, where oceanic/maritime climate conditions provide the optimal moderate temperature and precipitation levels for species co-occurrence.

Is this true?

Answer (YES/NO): NO